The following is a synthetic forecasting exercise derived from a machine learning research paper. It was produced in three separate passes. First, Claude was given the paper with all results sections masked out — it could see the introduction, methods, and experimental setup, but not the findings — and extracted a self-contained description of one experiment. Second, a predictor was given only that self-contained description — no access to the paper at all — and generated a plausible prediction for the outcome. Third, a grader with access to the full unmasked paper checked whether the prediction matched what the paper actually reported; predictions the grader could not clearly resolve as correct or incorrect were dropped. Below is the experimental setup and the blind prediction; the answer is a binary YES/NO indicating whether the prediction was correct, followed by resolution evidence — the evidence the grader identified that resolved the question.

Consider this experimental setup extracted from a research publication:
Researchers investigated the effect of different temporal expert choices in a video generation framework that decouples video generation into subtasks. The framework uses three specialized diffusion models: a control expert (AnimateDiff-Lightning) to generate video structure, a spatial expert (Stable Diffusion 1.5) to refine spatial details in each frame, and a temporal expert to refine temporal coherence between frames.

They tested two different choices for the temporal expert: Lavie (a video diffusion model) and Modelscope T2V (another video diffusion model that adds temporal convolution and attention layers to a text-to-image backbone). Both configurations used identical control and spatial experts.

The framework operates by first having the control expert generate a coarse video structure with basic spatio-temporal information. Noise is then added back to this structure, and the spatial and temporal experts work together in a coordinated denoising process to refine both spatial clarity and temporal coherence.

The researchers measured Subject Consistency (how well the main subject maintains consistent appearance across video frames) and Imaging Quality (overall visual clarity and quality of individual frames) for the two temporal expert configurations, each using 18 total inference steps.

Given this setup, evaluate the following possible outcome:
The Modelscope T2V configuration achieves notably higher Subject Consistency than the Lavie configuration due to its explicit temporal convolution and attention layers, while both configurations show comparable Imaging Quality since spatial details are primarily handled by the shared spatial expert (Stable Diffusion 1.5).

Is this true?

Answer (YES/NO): NO